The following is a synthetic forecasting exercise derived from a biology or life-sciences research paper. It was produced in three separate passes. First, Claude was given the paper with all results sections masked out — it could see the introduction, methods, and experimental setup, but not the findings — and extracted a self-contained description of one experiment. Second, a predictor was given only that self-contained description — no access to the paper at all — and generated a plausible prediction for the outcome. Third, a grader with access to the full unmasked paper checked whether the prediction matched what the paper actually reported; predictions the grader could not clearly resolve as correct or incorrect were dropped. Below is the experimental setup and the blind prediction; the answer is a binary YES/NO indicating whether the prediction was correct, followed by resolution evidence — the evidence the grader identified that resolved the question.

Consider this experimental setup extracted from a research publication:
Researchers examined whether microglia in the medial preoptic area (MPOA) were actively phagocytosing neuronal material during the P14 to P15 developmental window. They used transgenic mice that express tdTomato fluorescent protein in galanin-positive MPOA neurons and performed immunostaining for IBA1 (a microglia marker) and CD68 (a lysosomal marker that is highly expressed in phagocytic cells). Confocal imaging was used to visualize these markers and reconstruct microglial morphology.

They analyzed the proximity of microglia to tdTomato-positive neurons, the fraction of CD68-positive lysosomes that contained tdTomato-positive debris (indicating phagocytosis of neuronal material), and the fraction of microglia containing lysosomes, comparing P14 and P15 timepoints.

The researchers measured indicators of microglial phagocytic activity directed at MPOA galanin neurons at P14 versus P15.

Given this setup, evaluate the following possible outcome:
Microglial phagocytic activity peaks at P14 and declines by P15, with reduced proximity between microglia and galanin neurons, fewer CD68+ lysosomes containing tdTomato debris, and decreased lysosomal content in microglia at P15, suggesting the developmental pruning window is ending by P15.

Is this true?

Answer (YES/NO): NO